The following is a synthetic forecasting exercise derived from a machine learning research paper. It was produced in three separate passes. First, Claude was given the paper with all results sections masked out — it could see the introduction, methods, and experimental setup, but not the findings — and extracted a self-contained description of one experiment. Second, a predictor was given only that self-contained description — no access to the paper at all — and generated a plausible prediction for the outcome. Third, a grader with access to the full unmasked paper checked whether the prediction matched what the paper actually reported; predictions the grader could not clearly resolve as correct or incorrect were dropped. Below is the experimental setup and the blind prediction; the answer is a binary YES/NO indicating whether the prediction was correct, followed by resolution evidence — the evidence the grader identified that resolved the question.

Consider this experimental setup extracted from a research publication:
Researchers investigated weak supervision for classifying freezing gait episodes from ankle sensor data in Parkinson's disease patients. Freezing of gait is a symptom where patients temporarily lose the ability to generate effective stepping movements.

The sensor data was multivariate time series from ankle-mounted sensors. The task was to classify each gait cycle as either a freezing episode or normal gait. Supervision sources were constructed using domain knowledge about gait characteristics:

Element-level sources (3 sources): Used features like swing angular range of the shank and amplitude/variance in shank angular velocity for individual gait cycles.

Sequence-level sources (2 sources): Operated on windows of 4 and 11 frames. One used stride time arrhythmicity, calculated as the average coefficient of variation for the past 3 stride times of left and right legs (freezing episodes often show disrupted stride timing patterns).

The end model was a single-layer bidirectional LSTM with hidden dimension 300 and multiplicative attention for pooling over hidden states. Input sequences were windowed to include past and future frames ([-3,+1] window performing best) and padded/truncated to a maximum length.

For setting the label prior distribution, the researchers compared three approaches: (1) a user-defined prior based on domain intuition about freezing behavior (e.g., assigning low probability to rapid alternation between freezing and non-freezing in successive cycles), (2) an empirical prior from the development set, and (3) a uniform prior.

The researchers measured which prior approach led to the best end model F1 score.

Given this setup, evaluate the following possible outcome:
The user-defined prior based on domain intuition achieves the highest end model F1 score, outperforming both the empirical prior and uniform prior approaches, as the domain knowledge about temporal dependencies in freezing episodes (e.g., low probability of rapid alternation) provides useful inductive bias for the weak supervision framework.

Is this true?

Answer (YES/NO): NO